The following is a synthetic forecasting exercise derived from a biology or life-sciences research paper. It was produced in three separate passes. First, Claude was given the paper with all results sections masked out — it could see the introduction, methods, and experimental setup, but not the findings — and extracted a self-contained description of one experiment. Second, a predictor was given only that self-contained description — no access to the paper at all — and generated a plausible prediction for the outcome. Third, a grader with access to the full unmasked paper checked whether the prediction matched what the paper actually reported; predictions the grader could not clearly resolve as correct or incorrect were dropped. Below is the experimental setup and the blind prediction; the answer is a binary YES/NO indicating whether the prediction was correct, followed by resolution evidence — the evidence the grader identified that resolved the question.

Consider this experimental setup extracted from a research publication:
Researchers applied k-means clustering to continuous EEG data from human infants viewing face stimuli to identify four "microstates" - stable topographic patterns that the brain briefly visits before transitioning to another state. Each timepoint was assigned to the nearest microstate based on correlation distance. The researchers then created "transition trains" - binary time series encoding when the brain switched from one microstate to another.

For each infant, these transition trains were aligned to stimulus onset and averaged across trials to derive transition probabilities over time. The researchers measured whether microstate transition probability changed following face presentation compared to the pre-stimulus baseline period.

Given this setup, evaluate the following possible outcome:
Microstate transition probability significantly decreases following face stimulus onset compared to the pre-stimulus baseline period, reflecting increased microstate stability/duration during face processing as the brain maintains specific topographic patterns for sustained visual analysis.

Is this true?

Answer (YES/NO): NO